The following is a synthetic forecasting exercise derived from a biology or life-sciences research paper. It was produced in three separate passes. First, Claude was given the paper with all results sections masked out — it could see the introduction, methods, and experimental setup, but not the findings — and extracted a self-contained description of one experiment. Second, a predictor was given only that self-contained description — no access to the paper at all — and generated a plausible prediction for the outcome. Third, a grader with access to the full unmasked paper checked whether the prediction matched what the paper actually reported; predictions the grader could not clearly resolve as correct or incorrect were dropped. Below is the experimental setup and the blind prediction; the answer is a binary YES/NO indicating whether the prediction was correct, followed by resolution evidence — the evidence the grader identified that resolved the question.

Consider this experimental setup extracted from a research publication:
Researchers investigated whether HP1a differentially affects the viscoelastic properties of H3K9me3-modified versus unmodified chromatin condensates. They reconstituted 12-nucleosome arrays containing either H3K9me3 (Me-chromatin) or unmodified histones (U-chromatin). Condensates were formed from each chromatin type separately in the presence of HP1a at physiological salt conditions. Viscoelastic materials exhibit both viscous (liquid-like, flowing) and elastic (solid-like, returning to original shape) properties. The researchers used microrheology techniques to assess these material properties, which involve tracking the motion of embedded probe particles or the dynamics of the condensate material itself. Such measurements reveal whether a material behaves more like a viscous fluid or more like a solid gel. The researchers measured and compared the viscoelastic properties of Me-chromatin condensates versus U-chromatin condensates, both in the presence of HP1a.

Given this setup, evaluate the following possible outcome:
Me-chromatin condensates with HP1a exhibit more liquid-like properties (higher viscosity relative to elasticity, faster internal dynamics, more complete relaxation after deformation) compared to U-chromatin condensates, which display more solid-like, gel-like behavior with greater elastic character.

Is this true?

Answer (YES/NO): NO